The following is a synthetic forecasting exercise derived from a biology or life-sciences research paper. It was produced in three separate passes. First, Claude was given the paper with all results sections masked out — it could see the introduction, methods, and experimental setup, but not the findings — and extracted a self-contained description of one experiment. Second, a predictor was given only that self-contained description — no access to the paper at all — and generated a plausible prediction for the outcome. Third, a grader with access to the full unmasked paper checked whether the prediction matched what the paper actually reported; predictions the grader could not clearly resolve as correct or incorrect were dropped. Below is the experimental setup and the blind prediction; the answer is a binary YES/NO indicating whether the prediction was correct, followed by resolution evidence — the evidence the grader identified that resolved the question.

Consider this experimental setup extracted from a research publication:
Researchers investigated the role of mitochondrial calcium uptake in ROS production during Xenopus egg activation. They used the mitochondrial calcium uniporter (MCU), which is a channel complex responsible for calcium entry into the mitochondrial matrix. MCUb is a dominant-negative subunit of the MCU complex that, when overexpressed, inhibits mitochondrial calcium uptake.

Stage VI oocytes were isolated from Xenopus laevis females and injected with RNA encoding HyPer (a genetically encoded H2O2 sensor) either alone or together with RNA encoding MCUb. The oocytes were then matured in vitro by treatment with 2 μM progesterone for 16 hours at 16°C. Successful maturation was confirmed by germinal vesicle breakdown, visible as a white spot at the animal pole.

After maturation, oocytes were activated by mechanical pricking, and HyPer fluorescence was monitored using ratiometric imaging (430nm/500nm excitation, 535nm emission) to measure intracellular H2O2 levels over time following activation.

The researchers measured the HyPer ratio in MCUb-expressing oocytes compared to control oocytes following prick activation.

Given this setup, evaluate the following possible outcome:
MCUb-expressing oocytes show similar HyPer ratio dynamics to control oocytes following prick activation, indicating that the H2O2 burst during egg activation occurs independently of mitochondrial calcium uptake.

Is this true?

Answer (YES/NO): NO